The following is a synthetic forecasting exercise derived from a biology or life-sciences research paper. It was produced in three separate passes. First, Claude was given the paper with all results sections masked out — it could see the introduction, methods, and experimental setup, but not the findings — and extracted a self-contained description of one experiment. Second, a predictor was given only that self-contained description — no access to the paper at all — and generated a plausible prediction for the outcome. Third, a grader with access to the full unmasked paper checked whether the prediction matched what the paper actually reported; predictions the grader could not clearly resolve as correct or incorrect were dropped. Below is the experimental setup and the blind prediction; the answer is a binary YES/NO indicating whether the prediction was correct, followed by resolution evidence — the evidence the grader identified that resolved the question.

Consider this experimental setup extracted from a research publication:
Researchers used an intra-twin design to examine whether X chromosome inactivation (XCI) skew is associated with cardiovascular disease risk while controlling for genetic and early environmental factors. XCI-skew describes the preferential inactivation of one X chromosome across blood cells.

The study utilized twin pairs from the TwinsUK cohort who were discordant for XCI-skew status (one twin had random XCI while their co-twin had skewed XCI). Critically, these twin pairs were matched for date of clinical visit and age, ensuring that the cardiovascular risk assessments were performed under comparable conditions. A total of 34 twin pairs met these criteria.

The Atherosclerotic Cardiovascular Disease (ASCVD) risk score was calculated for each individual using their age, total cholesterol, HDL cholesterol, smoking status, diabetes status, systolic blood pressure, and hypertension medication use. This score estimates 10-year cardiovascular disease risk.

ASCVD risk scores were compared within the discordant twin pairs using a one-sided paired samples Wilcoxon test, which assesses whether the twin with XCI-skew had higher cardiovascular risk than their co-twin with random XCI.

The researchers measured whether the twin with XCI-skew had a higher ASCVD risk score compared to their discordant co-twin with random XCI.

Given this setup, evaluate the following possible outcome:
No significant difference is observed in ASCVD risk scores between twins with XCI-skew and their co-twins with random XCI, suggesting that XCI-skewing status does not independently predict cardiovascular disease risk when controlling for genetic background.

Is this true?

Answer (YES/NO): NO